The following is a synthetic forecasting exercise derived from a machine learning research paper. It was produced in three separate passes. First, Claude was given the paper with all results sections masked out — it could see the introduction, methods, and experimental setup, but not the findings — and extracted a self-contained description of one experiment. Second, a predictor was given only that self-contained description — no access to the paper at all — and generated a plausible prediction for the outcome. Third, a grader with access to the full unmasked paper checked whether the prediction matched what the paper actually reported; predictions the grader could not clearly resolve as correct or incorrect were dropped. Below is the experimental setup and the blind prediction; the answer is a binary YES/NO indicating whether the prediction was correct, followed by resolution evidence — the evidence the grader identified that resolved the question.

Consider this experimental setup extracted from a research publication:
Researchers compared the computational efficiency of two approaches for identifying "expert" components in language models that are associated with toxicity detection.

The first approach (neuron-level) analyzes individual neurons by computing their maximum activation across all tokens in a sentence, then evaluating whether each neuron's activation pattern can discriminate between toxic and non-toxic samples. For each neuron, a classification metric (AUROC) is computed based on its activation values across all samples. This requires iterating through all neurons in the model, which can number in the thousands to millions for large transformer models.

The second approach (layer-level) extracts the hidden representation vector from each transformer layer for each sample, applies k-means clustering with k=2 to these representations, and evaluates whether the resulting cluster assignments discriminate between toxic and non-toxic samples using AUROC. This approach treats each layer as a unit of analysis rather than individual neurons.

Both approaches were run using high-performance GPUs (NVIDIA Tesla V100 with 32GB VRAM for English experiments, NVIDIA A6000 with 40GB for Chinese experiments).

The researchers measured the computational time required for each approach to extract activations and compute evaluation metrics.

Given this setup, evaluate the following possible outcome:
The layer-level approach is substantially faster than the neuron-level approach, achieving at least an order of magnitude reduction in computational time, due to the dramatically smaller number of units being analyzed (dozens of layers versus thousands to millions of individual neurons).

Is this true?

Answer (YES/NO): YES